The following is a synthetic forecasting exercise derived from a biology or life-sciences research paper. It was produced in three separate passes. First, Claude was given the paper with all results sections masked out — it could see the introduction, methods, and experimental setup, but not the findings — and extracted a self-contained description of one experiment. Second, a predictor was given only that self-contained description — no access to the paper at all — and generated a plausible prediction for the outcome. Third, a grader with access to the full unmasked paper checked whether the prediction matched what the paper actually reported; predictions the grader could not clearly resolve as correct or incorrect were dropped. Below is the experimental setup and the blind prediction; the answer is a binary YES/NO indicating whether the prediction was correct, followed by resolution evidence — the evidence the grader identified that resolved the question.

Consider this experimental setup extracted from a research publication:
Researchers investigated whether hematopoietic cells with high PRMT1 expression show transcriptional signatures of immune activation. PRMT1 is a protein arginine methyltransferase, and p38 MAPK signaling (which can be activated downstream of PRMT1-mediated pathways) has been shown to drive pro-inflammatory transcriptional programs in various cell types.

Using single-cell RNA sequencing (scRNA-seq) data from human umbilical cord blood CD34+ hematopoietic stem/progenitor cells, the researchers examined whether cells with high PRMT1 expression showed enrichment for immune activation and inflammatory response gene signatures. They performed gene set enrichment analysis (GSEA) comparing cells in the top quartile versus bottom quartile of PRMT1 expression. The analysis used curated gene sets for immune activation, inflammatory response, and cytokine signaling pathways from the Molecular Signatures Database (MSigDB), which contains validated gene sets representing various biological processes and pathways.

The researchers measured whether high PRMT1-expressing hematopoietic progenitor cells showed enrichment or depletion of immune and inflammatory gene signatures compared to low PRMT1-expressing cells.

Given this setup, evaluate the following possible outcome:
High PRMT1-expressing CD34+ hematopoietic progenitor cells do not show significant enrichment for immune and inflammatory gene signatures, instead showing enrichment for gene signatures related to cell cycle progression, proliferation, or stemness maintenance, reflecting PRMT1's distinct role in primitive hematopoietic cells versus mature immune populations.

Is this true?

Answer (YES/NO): NO